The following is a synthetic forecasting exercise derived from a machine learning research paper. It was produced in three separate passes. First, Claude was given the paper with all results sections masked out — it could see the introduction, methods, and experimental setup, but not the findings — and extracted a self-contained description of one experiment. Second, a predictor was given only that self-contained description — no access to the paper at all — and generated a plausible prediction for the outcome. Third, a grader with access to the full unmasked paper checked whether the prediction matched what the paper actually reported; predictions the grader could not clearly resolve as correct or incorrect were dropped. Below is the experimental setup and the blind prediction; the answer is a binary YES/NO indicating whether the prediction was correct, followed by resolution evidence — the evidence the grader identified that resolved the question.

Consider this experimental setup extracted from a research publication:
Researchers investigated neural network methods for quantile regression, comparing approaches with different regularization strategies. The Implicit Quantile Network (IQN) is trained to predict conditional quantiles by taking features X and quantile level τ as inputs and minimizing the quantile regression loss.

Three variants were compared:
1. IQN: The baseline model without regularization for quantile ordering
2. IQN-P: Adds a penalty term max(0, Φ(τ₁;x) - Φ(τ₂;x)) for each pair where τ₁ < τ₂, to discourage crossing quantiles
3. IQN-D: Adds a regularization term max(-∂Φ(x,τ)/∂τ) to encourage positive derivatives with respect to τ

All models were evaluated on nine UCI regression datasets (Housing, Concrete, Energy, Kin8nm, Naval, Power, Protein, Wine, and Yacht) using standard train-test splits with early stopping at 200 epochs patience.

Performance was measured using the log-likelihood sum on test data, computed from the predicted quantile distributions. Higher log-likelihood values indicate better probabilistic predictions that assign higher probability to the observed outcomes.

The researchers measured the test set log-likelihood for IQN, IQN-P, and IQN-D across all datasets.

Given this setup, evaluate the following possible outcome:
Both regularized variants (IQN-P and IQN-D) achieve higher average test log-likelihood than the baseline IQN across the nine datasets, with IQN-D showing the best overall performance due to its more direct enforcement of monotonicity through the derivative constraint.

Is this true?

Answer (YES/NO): NO